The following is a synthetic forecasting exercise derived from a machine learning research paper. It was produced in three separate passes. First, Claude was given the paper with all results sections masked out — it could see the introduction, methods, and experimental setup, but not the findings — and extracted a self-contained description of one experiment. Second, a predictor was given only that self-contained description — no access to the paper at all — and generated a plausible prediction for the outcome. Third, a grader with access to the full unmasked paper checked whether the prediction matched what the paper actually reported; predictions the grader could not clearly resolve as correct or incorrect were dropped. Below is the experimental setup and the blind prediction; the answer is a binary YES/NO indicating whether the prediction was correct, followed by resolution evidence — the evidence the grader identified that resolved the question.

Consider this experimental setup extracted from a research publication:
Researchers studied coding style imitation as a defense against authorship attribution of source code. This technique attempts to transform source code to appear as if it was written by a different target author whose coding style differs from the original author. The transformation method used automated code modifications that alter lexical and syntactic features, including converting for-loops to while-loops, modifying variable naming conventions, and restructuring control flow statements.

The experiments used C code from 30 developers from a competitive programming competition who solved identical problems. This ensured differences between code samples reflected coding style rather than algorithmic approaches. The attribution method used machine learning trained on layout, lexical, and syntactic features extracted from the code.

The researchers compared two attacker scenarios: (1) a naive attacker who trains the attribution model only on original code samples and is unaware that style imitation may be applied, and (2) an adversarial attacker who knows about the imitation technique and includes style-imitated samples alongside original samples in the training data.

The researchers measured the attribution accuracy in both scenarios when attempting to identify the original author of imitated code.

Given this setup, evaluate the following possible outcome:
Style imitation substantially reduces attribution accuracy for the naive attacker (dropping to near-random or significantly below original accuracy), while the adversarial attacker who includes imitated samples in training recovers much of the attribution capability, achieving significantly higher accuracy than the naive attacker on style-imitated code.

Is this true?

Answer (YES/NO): YES